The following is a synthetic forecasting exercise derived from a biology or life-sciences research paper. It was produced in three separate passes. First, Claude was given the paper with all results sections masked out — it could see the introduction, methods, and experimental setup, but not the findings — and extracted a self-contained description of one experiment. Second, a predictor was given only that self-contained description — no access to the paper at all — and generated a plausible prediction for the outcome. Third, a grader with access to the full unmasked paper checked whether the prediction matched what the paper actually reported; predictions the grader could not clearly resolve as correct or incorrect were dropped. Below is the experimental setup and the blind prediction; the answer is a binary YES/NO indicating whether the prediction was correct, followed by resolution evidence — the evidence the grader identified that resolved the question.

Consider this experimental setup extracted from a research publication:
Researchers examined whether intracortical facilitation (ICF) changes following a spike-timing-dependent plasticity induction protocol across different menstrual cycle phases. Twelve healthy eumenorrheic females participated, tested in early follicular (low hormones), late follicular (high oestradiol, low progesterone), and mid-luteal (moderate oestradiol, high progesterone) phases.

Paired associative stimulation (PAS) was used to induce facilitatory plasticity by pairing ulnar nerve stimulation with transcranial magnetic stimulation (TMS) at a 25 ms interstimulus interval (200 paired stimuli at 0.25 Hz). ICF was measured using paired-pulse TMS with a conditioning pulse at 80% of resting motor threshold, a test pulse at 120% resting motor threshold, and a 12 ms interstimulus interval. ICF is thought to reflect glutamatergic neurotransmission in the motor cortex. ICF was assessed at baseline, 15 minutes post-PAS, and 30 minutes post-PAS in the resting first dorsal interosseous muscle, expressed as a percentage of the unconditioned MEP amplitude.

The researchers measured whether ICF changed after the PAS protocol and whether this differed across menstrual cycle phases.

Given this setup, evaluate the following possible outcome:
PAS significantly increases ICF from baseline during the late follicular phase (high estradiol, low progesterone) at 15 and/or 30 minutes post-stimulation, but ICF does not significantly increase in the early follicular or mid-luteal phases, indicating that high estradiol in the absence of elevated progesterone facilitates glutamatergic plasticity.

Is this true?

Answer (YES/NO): YES